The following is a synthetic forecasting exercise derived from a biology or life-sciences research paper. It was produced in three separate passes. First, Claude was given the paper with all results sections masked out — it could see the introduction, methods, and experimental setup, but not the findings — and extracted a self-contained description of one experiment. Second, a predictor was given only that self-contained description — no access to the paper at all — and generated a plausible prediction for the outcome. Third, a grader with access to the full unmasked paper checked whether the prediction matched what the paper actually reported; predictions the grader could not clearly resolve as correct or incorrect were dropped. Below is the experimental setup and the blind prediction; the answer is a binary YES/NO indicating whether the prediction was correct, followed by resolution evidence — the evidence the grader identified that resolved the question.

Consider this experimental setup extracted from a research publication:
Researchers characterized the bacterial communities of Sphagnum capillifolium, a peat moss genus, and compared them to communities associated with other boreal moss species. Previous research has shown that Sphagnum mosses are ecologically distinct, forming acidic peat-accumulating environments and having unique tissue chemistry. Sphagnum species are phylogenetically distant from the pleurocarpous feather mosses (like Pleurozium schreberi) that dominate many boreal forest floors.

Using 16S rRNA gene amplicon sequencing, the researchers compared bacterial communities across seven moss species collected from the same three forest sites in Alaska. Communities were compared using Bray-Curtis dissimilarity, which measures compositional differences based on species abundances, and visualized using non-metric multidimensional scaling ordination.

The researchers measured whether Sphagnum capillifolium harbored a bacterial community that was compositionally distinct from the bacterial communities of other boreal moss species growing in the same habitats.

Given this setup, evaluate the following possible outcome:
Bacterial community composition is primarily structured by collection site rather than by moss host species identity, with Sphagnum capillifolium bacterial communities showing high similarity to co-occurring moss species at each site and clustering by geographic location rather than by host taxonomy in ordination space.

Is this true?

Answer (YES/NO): NO